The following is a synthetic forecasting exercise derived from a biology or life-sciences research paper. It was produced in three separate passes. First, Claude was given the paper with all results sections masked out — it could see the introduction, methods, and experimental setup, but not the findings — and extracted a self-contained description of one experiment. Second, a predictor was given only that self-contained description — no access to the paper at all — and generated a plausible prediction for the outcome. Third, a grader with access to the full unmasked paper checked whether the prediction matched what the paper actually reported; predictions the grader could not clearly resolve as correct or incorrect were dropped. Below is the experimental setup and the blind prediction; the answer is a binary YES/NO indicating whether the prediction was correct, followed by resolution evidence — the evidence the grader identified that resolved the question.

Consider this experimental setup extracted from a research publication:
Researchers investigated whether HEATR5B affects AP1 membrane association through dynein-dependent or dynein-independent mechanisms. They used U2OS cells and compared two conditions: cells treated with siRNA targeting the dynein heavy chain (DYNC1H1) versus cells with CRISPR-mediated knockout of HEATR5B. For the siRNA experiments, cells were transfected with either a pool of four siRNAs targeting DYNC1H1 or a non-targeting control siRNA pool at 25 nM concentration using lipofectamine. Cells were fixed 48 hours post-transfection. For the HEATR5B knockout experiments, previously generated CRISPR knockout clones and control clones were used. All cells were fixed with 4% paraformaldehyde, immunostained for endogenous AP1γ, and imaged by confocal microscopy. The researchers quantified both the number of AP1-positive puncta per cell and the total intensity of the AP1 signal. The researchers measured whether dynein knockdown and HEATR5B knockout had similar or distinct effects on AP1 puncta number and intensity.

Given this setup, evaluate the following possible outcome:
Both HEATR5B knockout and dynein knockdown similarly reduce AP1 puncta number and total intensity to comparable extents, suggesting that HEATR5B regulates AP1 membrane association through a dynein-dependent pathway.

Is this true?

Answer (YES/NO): NO